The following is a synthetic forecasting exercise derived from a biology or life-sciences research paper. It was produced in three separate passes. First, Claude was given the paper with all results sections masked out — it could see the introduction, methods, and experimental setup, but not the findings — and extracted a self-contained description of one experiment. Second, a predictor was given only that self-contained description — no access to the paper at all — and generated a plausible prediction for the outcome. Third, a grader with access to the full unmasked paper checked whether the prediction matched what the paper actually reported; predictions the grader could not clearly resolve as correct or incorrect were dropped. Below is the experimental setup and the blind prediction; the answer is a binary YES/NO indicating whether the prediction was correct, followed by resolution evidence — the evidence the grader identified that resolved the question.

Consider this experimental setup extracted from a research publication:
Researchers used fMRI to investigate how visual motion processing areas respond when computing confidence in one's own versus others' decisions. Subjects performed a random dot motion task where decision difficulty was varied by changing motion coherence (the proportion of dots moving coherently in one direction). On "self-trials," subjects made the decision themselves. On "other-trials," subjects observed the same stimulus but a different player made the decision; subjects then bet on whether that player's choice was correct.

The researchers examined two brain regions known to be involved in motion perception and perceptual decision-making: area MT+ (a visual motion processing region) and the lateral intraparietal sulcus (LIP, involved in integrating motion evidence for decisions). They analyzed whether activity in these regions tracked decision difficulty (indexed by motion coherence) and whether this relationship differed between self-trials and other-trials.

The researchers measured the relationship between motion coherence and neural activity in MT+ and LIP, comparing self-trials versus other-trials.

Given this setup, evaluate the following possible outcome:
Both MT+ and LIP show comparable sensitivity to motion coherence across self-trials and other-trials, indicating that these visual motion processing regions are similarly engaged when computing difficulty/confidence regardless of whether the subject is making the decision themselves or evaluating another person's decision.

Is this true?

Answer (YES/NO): NO